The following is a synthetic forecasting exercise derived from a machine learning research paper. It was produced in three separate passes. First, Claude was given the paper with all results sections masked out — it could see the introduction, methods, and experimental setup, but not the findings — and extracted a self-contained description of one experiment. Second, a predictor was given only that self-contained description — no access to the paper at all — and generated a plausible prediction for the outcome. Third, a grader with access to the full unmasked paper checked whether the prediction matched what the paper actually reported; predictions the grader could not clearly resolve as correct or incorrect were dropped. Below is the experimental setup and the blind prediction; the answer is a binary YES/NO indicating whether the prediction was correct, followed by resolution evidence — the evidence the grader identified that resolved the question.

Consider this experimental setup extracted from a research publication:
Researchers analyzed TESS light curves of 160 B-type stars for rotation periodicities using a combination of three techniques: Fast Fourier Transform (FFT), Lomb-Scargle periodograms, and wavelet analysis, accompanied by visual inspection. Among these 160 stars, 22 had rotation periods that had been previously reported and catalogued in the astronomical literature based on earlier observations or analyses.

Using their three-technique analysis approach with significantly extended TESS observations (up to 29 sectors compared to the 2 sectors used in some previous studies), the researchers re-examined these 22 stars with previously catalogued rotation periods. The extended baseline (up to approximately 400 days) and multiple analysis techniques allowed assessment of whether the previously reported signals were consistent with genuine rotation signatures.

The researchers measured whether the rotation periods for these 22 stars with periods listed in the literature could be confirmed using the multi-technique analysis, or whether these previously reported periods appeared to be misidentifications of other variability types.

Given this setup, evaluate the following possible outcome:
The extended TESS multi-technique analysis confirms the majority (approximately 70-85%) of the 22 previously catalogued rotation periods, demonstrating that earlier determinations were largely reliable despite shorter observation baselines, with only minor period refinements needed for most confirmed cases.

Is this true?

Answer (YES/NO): NO